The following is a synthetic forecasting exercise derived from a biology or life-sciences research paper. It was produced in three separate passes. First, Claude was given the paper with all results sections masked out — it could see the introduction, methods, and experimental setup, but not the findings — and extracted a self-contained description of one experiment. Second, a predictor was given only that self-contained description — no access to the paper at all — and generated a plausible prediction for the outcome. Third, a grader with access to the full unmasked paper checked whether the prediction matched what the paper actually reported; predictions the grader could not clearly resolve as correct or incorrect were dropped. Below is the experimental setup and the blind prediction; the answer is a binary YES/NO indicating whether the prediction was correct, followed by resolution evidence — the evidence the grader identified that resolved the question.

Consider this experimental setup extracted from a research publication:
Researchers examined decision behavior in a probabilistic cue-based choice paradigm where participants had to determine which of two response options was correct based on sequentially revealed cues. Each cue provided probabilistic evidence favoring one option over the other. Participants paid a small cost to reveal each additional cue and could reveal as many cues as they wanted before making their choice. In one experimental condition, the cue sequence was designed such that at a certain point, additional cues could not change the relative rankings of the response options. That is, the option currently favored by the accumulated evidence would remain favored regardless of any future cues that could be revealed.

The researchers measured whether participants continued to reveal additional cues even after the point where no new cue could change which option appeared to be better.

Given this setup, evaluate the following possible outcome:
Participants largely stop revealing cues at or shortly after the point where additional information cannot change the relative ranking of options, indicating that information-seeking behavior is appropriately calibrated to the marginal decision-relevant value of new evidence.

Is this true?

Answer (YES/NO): NO